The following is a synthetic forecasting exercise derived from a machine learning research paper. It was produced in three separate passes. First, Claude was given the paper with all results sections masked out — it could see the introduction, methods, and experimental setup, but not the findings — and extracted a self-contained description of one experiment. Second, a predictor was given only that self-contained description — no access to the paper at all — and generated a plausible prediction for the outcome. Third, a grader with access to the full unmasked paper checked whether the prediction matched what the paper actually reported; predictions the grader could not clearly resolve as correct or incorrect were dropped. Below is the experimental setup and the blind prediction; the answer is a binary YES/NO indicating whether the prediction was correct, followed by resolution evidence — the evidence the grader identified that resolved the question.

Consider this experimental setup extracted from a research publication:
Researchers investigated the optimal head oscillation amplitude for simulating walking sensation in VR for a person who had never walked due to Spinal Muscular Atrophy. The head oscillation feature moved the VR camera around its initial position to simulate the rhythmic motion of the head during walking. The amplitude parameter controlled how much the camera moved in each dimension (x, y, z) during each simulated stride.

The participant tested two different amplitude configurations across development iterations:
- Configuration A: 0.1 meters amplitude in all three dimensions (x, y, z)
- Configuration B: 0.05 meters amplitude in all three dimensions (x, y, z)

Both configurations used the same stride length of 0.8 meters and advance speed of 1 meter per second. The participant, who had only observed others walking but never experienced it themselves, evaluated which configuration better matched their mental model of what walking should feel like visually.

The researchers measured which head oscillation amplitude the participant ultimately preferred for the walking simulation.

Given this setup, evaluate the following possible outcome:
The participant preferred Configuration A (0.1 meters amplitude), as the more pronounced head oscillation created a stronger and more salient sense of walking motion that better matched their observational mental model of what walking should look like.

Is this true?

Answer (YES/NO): NO